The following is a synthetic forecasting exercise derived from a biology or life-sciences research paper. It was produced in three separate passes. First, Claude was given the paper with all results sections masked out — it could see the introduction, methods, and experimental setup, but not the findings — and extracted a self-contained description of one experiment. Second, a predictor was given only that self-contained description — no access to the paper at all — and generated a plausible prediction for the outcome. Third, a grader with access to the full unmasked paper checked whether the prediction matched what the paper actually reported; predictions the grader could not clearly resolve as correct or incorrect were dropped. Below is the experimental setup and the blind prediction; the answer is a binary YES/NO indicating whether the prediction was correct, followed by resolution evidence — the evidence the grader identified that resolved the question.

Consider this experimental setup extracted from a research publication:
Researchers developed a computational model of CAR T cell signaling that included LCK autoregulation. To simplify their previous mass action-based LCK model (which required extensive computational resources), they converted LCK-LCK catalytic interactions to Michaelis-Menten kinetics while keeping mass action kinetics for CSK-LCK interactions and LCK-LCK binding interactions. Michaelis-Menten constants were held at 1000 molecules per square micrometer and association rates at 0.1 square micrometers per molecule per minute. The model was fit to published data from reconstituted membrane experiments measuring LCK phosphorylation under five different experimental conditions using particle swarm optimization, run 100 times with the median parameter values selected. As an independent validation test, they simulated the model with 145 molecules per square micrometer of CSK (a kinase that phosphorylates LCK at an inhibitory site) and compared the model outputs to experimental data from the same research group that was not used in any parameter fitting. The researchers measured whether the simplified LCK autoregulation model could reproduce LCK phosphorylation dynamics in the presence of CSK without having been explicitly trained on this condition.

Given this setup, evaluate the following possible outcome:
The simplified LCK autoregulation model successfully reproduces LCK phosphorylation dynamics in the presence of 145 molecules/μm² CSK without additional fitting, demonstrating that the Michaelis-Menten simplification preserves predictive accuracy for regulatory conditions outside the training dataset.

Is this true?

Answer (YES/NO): YES